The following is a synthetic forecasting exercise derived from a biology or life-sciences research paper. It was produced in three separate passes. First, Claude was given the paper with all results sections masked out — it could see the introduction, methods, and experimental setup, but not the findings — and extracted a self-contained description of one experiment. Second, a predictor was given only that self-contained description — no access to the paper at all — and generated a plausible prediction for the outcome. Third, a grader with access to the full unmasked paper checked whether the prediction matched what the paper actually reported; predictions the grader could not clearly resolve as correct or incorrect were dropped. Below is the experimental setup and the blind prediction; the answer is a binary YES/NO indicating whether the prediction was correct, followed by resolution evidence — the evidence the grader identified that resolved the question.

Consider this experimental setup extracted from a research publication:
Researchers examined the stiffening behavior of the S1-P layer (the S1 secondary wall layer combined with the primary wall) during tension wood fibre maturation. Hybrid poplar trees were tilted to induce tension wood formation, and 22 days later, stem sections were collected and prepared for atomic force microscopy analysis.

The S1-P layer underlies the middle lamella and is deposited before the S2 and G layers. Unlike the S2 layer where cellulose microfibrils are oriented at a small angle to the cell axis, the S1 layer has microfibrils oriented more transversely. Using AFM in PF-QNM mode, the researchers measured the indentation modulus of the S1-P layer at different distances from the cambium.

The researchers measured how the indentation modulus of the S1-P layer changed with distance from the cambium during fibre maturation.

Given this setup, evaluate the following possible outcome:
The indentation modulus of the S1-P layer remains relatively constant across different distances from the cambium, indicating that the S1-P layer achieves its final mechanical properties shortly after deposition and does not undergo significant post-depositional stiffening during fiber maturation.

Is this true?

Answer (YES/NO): NO